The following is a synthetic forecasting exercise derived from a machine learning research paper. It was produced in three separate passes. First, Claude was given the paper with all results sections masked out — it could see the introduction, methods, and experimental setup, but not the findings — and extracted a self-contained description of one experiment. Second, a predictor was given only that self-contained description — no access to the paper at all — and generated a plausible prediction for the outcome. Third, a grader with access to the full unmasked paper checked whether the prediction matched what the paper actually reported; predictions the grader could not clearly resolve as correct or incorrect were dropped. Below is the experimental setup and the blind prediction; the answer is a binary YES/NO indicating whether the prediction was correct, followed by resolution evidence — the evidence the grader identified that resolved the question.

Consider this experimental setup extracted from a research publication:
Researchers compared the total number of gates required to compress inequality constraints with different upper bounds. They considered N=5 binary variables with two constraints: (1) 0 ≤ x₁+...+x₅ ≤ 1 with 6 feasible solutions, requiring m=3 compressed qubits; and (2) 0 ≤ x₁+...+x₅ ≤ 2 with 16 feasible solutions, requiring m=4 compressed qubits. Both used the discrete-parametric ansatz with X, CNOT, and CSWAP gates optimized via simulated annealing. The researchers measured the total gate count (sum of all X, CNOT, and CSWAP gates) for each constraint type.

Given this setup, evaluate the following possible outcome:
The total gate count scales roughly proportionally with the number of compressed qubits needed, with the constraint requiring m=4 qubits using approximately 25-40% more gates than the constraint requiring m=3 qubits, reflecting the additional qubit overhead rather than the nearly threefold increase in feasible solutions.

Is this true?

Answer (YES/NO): NO